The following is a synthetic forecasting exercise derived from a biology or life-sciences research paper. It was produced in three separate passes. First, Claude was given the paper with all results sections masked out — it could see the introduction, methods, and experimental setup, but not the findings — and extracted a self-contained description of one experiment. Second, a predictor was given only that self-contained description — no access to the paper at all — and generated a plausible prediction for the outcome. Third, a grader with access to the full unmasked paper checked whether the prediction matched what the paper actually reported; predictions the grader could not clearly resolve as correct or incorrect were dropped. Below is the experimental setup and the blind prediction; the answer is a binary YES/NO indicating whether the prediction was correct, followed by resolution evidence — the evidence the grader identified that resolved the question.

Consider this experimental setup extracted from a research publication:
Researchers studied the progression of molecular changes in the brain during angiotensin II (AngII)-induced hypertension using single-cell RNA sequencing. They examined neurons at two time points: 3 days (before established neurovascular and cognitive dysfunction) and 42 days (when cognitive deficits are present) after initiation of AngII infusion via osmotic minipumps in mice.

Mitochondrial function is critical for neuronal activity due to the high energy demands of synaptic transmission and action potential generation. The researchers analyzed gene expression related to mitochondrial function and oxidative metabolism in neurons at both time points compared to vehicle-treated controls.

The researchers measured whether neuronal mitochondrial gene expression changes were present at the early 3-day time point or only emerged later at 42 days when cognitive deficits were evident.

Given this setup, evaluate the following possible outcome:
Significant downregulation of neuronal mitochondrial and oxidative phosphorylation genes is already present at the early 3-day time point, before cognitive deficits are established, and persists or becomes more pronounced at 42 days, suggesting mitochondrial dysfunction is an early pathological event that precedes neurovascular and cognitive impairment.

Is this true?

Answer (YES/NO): NO